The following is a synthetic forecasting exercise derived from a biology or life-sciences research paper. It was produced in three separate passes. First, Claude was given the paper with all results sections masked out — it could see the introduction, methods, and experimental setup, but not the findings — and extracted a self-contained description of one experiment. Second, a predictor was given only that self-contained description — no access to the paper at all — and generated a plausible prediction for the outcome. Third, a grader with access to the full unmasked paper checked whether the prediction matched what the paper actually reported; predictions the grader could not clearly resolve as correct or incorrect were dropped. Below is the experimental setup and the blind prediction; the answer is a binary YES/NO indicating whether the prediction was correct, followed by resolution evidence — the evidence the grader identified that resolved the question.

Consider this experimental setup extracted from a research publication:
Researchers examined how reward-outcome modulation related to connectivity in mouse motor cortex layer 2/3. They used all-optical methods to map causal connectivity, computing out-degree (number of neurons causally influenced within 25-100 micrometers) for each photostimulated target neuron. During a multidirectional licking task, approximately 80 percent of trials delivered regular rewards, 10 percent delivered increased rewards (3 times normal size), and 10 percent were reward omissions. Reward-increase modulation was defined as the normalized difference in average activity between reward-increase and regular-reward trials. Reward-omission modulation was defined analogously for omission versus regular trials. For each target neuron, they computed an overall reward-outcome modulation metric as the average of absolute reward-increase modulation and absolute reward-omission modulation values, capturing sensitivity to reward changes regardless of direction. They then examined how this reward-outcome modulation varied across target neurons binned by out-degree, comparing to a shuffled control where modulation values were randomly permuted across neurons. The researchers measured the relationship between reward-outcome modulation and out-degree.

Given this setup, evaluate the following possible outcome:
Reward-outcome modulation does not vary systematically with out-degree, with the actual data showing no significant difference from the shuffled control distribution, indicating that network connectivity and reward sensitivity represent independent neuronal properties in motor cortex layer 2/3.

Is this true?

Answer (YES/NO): NO